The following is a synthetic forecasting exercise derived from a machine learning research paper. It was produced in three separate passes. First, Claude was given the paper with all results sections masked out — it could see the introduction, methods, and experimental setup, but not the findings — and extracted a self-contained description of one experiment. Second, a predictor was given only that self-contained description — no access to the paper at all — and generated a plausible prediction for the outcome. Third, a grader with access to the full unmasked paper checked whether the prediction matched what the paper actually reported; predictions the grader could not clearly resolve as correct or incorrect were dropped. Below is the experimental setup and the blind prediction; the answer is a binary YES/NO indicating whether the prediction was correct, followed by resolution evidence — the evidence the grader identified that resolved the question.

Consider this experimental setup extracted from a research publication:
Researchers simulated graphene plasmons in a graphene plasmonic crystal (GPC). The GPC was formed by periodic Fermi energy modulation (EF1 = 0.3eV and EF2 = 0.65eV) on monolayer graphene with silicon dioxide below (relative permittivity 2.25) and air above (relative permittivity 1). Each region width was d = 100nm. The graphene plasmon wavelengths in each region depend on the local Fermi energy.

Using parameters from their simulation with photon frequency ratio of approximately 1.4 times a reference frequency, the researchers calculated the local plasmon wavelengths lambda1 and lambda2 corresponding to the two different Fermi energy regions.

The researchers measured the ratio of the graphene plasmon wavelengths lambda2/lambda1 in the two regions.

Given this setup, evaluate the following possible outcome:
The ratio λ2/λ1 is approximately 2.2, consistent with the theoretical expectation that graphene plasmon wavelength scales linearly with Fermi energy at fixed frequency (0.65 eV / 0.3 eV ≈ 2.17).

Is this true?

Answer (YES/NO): YES